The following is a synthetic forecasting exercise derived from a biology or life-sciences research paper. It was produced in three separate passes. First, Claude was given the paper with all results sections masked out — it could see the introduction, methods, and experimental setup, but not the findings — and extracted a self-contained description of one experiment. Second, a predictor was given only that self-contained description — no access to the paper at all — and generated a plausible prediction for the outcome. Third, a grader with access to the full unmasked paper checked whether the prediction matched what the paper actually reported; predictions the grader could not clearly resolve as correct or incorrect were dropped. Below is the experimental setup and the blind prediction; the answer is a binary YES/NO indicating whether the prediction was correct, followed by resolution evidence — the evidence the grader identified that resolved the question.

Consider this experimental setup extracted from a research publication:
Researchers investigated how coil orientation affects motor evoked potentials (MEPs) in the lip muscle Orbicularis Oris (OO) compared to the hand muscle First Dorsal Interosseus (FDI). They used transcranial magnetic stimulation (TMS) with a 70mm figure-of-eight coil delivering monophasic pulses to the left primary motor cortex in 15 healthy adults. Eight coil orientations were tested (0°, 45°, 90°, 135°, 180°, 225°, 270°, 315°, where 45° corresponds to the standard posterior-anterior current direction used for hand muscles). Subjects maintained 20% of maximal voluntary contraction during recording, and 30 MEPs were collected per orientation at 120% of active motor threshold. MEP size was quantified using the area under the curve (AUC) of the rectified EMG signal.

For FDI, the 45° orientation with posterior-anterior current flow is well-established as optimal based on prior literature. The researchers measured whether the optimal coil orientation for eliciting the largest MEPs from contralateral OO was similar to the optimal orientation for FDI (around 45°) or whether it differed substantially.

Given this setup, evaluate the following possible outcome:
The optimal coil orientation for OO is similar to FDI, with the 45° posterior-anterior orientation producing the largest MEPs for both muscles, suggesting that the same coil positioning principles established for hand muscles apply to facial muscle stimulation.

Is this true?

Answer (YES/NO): NO